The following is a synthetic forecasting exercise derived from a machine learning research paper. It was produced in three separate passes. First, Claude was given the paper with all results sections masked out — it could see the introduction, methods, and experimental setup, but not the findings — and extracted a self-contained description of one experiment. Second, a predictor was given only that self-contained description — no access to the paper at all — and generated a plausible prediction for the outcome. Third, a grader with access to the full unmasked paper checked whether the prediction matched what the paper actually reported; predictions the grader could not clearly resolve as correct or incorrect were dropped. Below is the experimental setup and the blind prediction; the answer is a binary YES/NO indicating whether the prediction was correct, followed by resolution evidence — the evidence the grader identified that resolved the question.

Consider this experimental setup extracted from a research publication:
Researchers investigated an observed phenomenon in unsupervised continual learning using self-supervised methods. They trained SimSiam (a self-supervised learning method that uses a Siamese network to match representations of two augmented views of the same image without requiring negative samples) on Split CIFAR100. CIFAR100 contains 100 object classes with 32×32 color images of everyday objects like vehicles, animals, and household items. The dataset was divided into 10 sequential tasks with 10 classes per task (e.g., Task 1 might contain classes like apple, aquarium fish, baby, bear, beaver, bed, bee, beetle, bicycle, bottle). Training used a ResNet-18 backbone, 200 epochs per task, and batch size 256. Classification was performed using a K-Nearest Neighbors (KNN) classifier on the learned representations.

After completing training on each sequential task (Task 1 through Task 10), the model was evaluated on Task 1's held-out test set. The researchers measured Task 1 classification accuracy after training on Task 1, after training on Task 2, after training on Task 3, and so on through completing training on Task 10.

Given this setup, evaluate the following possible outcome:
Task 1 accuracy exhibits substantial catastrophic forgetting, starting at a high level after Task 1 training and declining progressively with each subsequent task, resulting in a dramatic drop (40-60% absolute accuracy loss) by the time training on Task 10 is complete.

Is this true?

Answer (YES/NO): NO